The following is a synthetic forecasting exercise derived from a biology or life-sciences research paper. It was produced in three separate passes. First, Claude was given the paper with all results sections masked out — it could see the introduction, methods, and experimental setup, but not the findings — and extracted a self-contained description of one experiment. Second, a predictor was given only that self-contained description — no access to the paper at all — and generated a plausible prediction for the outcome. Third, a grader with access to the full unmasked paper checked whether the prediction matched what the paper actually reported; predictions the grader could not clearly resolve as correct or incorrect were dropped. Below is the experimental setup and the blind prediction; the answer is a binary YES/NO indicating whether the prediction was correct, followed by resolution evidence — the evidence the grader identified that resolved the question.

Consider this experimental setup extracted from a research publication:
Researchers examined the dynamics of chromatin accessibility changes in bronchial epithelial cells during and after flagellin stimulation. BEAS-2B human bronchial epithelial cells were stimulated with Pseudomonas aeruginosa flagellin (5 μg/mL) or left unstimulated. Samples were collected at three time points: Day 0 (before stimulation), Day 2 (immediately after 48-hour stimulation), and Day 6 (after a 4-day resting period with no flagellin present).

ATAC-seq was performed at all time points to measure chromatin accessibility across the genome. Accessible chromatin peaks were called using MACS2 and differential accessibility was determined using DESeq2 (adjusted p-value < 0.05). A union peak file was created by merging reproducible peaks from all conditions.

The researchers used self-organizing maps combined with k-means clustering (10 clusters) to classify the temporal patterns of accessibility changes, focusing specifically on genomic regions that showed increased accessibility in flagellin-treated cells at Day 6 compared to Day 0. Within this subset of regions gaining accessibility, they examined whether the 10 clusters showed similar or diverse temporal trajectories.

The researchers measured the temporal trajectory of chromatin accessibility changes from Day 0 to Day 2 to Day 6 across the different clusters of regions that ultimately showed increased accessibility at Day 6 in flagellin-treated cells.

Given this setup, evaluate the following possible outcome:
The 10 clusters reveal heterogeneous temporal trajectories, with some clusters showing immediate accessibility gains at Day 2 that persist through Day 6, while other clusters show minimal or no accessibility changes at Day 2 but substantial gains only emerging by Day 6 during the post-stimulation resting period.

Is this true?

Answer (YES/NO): YES